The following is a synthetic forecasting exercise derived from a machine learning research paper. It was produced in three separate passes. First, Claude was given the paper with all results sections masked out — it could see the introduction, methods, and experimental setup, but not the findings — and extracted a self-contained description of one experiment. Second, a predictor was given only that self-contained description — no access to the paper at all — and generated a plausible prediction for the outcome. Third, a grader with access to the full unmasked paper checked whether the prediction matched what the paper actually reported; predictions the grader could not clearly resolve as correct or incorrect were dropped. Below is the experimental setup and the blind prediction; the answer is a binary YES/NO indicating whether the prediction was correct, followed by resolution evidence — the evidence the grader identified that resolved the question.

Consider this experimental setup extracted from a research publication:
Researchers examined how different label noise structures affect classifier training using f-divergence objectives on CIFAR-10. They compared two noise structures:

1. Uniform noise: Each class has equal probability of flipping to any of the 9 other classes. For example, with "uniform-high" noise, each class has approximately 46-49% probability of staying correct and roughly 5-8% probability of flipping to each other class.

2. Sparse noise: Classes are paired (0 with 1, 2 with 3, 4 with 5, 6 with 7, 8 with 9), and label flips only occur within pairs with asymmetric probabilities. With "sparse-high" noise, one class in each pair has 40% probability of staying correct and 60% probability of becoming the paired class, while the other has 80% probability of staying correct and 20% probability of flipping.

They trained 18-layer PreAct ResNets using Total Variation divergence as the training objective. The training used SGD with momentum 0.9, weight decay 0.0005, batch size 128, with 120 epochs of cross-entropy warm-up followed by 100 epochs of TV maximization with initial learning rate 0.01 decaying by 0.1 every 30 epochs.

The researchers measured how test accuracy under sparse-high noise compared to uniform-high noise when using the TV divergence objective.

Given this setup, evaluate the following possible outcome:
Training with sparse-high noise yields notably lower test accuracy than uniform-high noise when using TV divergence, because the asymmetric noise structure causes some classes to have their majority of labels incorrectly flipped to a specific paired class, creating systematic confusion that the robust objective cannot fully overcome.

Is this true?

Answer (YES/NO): YES